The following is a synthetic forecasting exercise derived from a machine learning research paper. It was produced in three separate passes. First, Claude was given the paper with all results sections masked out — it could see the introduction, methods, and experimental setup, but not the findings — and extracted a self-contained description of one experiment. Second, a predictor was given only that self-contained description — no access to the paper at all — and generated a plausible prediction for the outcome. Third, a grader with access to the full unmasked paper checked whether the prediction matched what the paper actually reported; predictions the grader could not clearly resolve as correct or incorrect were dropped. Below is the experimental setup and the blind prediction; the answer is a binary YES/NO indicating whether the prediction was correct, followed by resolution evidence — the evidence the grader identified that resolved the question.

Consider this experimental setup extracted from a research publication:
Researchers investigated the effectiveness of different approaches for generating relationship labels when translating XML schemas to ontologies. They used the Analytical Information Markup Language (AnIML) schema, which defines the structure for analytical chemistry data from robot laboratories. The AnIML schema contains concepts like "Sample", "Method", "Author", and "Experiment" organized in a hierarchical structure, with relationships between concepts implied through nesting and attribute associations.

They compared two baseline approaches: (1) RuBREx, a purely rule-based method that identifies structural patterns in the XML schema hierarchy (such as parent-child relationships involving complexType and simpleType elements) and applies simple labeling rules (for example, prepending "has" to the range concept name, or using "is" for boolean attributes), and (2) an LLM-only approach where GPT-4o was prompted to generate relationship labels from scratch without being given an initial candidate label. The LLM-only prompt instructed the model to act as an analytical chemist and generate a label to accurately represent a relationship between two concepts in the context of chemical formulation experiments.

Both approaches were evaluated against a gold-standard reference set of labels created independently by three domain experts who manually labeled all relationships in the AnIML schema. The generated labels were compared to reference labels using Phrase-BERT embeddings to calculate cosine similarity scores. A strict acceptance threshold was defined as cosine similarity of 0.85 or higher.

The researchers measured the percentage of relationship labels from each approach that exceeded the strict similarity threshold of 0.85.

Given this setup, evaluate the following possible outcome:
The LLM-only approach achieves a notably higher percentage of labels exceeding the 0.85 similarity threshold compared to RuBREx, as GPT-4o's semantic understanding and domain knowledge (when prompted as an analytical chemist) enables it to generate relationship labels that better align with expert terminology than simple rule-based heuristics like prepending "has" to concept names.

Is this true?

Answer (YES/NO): NO